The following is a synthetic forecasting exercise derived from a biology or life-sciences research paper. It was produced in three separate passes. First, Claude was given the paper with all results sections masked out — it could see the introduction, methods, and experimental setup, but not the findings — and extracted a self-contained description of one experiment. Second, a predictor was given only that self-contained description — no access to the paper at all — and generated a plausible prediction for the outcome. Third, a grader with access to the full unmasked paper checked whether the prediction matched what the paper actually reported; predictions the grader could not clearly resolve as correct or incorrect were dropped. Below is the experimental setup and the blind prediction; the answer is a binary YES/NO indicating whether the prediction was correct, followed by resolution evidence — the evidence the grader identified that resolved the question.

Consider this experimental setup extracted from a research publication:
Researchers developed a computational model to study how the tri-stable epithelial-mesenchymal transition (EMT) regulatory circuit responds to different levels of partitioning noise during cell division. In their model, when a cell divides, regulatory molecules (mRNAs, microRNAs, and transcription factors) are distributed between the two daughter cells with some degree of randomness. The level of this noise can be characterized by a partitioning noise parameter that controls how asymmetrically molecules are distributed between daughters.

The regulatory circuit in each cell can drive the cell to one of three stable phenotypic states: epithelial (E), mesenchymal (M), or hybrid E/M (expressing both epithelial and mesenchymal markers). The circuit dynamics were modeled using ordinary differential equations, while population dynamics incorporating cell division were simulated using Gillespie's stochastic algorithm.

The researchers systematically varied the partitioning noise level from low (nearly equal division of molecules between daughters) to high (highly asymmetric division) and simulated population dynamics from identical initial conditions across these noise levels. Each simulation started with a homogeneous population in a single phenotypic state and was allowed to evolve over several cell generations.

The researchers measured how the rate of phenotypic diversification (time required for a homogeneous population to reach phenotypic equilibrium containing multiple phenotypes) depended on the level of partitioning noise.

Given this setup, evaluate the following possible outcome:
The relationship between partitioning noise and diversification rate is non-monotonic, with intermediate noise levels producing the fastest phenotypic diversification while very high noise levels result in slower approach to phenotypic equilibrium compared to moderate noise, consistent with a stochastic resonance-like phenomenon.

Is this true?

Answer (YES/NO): NO